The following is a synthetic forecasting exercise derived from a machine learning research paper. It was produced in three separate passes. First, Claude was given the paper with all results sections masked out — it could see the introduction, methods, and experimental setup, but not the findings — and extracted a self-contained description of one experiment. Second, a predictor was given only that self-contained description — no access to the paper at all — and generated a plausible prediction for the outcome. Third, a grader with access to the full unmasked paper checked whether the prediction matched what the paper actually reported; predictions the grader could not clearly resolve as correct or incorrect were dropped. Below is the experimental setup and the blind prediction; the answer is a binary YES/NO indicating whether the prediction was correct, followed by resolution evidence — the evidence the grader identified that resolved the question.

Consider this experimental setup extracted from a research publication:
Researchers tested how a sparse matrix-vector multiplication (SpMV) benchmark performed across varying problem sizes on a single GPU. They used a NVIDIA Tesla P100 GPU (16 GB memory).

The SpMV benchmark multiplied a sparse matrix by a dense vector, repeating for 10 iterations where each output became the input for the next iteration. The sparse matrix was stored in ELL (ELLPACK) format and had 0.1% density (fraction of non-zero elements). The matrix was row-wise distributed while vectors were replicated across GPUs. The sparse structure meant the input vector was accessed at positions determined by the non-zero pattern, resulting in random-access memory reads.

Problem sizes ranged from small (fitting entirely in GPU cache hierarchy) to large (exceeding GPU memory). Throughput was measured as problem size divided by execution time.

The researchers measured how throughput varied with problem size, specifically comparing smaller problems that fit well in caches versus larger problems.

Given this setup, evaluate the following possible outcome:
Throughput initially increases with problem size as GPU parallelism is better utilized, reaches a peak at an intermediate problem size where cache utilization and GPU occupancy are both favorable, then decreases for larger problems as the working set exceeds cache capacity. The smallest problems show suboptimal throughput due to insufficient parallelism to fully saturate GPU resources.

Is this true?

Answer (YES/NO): NO